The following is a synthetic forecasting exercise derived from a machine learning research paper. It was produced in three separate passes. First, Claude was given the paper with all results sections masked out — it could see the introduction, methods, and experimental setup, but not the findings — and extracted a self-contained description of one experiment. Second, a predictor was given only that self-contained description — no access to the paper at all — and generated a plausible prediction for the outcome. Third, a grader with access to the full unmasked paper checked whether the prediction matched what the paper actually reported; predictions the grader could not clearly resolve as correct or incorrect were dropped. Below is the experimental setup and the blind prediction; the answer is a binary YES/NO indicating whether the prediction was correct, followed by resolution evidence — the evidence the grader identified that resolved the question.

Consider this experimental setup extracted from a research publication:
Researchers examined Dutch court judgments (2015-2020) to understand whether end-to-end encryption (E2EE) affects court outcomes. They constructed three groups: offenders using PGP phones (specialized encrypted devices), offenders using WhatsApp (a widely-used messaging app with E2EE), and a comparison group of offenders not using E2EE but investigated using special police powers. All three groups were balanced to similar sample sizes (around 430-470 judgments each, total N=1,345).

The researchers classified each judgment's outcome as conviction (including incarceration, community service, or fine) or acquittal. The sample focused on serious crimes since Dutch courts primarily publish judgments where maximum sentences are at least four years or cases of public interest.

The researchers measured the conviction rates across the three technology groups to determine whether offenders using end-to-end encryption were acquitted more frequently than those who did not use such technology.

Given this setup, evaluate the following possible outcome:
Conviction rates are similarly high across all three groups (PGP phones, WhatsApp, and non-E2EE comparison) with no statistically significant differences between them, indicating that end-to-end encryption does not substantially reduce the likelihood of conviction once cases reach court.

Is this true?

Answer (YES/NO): YES